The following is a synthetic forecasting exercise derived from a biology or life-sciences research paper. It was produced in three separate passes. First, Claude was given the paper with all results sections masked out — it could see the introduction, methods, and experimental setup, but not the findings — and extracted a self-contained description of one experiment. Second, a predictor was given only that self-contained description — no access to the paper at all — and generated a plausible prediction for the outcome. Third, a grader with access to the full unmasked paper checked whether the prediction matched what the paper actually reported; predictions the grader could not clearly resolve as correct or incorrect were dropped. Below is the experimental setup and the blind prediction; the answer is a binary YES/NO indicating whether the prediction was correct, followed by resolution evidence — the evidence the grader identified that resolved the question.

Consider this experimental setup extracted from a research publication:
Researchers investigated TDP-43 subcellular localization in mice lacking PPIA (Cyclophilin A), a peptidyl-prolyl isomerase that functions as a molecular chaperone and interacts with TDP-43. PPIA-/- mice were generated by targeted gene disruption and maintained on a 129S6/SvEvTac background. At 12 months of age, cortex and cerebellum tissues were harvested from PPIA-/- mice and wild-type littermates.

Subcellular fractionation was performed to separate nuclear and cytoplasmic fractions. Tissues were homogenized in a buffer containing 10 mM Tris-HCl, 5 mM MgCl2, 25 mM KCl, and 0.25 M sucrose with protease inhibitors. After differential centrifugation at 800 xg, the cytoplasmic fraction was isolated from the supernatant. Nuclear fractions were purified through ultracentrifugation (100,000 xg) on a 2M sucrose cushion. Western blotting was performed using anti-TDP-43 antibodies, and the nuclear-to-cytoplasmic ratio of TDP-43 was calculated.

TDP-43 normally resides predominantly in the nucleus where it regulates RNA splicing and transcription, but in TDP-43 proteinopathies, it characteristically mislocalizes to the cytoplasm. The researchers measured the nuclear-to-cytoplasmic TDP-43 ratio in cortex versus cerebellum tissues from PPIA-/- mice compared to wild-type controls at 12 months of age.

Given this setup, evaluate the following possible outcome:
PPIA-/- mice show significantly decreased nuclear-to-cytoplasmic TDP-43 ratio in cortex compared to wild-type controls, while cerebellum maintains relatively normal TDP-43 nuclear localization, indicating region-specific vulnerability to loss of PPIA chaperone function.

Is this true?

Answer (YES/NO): YES